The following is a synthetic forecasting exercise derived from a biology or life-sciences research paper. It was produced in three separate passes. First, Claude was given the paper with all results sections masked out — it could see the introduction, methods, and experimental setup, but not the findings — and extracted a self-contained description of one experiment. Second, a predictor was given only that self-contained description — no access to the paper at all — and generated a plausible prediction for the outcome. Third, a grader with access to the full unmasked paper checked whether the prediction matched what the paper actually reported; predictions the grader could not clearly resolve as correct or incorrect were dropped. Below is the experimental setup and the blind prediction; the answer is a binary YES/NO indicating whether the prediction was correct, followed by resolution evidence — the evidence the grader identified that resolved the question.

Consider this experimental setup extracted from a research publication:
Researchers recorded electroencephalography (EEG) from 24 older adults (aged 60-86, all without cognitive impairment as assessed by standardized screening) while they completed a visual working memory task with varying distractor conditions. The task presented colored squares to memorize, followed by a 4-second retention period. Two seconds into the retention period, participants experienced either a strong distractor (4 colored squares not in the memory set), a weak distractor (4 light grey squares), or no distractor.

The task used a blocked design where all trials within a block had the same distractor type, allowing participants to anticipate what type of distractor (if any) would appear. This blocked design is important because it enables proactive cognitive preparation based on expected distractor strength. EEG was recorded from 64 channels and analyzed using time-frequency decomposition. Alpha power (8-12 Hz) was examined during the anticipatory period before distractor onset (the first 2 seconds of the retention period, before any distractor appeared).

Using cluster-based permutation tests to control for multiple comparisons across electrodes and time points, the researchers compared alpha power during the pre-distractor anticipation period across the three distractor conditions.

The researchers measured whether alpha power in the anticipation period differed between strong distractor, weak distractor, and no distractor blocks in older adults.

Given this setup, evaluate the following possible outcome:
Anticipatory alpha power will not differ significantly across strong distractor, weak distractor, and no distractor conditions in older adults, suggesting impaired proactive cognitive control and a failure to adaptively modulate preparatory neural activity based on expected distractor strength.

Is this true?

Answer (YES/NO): NO